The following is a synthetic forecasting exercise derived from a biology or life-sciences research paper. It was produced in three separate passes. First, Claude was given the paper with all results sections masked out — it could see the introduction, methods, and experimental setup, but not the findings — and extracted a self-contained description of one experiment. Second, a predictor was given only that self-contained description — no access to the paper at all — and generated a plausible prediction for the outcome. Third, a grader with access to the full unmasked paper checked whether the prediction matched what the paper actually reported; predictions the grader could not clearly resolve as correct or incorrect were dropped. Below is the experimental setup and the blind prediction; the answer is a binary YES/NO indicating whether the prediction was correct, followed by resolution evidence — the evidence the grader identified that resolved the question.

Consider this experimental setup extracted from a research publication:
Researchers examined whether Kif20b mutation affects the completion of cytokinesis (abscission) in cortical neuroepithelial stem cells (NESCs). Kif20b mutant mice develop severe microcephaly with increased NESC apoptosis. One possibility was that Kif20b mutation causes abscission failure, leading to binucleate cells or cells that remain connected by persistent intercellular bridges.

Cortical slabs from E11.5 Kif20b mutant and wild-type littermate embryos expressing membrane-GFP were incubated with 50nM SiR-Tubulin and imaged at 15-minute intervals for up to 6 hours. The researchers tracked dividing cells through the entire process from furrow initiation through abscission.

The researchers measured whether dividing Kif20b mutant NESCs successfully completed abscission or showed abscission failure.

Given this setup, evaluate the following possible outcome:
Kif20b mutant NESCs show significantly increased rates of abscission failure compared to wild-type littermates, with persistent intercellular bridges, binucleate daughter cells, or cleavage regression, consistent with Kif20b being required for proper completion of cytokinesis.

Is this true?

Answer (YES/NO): NO